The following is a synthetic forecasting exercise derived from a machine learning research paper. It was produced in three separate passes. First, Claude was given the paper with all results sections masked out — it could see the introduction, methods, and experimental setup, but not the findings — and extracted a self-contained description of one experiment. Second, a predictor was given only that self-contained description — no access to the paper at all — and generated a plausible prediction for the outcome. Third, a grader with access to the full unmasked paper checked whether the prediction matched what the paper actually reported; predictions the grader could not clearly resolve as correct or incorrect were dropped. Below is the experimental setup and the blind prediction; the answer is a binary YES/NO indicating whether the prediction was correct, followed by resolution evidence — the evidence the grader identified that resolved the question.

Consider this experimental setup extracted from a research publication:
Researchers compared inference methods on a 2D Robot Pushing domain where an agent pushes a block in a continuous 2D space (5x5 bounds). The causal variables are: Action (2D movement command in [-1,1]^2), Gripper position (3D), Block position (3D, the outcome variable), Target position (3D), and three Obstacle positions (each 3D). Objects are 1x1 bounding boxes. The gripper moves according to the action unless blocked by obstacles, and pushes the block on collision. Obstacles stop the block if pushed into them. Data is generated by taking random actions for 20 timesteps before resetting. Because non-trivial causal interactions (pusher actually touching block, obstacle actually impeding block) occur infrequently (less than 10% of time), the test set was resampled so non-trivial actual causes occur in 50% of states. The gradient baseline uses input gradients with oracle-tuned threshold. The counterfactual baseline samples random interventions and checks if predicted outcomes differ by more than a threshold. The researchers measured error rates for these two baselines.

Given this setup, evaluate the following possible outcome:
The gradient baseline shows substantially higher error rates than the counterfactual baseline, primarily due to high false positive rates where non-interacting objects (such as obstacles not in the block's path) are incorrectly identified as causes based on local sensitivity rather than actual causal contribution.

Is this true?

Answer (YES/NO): NO